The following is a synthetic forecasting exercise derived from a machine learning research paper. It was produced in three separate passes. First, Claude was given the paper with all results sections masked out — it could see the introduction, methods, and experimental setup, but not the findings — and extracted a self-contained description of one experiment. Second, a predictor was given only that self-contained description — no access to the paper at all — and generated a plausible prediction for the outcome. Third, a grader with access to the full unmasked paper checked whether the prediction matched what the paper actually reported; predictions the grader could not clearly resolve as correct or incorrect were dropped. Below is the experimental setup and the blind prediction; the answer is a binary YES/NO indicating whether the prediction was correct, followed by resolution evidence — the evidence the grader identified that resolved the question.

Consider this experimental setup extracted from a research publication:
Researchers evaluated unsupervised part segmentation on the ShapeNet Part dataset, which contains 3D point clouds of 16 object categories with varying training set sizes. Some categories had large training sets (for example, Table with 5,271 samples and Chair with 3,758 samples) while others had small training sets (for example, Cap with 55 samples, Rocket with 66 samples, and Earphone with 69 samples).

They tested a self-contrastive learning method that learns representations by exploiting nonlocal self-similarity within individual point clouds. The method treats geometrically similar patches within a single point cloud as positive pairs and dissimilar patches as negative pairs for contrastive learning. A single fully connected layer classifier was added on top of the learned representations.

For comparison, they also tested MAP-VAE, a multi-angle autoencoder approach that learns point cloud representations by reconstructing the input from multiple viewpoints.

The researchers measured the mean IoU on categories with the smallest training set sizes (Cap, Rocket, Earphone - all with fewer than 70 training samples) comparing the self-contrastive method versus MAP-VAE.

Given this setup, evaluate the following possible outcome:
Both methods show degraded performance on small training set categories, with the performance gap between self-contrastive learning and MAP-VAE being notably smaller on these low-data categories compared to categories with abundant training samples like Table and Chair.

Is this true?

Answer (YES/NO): NO